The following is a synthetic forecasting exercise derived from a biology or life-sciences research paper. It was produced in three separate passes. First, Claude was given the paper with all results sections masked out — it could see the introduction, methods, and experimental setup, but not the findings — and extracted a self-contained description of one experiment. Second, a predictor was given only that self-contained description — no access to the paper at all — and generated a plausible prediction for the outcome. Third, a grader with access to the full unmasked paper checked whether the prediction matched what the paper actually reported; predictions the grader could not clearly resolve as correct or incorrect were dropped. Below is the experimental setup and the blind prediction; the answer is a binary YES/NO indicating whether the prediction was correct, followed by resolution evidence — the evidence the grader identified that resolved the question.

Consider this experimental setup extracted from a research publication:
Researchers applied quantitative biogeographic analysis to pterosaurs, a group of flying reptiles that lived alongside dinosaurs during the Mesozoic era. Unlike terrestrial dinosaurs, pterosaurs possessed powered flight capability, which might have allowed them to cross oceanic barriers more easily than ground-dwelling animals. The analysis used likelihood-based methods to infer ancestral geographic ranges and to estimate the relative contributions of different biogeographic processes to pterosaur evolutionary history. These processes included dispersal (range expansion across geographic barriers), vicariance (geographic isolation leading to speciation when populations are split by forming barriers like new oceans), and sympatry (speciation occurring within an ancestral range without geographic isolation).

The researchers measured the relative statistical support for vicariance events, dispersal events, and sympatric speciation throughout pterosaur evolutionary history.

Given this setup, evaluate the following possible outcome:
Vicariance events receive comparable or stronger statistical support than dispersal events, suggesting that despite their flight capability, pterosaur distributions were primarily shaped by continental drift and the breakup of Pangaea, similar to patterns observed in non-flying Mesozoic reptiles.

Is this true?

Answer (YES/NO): NO